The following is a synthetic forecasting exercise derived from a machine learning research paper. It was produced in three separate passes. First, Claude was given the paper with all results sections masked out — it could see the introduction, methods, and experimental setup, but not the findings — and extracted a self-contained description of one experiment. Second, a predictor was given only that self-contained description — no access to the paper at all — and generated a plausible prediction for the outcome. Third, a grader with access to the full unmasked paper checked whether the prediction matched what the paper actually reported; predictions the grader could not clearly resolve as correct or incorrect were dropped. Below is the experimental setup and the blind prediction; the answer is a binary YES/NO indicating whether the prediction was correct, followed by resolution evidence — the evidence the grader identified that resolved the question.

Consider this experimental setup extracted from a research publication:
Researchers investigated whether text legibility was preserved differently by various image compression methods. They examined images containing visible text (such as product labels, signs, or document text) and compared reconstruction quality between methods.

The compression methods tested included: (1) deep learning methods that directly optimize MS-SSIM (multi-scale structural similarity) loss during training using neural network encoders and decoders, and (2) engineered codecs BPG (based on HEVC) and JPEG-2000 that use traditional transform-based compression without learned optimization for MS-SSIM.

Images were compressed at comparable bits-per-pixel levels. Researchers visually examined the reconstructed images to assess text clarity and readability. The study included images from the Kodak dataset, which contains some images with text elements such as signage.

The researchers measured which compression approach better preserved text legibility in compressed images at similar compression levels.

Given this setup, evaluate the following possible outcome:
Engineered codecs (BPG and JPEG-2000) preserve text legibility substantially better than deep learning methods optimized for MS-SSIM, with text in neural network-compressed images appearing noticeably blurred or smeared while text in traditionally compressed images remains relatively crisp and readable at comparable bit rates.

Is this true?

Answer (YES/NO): YES